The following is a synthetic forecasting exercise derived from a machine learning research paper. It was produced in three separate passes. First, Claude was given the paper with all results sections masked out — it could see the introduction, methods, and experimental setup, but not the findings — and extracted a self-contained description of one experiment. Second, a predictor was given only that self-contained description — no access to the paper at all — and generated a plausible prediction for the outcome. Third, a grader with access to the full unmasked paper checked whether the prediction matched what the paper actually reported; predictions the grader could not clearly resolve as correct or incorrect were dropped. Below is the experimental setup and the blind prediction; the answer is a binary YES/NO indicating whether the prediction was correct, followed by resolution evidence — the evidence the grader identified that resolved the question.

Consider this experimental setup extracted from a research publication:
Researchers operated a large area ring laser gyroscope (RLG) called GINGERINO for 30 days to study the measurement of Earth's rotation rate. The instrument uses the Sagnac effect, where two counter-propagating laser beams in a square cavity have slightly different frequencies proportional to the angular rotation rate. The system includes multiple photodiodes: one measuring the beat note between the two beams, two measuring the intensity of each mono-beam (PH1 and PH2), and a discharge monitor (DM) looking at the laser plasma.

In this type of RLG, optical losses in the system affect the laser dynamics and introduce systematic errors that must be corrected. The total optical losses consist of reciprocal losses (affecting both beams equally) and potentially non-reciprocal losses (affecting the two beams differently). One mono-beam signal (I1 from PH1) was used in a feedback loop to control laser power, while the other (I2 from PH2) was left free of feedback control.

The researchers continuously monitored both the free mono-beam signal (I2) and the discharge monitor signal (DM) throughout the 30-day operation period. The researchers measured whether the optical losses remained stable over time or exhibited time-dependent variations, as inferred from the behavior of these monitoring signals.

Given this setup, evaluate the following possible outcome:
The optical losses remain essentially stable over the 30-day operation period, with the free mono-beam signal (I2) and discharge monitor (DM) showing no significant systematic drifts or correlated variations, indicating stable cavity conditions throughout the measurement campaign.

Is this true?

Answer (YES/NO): NO